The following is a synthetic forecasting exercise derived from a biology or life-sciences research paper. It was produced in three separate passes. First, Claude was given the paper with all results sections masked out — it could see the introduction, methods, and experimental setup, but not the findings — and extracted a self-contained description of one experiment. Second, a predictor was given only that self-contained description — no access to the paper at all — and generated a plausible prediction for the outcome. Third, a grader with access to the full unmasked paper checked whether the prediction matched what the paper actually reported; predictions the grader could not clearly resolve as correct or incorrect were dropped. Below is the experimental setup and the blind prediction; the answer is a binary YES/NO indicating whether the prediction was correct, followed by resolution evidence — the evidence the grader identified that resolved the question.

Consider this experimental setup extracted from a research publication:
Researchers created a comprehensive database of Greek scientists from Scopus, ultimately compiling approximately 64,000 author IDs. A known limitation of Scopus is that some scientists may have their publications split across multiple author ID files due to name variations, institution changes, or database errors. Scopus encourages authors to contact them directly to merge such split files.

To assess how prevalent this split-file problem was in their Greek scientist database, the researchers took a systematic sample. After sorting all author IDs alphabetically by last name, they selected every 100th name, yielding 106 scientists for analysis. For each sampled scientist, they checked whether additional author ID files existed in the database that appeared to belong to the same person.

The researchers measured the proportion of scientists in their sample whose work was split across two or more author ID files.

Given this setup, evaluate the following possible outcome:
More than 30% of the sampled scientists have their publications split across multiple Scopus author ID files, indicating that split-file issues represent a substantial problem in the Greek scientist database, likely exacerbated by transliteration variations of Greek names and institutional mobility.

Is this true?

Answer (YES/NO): NO